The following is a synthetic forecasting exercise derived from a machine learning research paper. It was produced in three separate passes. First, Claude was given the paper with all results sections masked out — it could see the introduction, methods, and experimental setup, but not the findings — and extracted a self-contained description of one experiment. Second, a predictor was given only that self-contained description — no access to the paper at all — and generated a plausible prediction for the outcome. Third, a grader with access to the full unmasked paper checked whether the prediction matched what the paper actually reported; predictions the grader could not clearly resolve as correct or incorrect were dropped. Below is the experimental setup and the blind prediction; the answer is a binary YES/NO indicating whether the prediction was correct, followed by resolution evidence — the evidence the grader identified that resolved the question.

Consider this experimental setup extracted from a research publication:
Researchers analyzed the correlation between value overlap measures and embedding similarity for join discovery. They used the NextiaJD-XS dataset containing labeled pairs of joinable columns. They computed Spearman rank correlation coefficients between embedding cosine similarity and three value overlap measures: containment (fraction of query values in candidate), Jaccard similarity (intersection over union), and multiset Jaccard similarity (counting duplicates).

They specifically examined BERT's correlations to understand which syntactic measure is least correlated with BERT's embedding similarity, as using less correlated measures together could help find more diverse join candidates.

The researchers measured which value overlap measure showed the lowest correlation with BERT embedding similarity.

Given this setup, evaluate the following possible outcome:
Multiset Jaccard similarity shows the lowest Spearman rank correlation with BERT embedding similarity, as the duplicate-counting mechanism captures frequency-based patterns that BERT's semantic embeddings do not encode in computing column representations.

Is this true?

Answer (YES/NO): NO